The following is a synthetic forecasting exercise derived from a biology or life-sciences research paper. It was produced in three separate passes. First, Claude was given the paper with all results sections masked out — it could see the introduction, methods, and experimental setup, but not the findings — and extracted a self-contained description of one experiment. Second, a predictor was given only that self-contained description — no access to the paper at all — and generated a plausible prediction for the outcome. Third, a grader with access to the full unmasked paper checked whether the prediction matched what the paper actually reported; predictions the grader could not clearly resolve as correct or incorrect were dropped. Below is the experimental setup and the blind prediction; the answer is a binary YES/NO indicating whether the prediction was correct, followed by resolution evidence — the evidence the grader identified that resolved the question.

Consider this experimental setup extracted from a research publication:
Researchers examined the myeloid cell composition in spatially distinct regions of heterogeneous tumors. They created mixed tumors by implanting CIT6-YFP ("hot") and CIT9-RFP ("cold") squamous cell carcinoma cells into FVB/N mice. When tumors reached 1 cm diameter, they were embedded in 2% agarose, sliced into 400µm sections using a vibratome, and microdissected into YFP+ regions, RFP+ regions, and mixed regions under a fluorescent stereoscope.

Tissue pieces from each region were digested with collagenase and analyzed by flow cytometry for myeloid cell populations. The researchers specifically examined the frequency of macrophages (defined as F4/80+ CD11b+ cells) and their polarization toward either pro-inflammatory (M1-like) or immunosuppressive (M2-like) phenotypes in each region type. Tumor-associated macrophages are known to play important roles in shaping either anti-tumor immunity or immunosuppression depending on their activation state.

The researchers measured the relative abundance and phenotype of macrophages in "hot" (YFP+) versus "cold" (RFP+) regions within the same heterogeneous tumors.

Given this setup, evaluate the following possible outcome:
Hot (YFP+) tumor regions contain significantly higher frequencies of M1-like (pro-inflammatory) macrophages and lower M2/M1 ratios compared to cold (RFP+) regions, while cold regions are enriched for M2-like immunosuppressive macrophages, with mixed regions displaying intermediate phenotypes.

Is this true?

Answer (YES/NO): NO